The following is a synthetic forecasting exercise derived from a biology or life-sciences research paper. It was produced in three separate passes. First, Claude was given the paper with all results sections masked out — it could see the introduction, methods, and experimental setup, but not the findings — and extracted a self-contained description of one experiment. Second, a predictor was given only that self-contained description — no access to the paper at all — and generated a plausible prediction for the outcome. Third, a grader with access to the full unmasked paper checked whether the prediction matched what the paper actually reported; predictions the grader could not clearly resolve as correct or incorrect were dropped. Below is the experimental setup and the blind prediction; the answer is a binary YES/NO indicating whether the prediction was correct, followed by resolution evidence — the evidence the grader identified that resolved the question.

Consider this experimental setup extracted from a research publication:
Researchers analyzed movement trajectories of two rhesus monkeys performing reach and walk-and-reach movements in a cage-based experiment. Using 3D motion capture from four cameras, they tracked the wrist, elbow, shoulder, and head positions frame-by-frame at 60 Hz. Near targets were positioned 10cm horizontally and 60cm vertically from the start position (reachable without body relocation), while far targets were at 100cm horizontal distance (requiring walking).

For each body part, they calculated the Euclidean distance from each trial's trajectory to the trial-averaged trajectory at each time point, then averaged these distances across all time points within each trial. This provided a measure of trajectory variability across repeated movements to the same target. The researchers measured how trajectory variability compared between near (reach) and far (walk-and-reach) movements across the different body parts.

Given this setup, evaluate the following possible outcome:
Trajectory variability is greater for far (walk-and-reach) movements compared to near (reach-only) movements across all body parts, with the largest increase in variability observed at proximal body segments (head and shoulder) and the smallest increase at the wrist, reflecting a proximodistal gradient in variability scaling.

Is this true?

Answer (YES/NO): NO